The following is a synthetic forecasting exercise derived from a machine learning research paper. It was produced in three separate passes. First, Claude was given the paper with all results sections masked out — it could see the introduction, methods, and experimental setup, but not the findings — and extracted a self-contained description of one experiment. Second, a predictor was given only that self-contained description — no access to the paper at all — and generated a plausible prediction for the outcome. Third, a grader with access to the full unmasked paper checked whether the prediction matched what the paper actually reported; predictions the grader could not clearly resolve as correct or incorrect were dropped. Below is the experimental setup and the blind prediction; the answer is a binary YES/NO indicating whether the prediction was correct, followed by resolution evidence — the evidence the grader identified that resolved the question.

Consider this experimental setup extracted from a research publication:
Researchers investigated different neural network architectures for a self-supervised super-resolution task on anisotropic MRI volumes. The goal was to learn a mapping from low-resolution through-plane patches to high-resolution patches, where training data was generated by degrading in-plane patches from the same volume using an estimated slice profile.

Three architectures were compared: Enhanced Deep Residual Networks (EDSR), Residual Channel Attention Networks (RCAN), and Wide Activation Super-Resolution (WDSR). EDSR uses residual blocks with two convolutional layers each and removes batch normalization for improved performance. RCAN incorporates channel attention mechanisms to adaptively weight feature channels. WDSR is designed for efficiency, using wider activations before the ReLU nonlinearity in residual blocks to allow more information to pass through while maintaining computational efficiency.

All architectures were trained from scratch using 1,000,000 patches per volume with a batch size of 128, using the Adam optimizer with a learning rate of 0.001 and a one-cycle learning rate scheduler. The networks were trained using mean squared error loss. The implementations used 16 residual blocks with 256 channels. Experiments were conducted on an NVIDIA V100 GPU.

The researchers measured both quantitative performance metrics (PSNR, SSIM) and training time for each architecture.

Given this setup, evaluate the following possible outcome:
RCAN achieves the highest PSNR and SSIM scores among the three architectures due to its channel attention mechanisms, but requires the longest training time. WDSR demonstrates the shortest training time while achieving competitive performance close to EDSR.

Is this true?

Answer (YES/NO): NO